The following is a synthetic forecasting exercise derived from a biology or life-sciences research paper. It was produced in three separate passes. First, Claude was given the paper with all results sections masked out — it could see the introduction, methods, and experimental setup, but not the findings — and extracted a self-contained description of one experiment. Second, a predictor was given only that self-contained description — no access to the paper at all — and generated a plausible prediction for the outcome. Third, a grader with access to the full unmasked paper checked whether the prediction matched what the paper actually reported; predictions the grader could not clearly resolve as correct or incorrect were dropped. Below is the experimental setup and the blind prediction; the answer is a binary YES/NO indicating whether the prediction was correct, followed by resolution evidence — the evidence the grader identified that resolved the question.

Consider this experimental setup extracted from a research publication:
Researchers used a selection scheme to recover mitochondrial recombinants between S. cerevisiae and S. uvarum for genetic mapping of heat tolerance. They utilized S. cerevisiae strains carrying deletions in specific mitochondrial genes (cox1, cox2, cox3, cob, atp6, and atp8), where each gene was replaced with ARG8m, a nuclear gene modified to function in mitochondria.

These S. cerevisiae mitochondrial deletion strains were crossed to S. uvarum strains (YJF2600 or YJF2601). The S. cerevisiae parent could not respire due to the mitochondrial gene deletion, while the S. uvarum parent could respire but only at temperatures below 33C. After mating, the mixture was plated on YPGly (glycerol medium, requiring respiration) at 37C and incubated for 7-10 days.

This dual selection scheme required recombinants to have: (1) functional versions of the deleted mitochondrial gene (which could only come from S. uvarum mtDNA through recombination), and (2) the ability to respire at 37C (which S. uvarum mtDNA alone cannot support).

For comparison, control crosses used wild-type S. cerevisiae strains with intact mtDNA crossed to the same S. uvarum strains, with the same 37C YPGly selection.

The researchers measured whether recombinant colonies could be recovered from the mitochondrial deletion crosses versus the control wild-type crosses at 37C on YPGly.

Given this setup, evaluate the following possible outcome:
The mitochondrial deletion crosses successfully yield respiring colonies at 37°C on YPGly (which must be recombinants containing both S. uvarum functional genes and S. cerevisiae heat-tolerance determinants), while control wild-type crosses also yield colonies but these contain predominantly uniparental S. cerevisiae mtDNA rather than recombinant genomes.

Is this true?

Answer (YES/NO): NO